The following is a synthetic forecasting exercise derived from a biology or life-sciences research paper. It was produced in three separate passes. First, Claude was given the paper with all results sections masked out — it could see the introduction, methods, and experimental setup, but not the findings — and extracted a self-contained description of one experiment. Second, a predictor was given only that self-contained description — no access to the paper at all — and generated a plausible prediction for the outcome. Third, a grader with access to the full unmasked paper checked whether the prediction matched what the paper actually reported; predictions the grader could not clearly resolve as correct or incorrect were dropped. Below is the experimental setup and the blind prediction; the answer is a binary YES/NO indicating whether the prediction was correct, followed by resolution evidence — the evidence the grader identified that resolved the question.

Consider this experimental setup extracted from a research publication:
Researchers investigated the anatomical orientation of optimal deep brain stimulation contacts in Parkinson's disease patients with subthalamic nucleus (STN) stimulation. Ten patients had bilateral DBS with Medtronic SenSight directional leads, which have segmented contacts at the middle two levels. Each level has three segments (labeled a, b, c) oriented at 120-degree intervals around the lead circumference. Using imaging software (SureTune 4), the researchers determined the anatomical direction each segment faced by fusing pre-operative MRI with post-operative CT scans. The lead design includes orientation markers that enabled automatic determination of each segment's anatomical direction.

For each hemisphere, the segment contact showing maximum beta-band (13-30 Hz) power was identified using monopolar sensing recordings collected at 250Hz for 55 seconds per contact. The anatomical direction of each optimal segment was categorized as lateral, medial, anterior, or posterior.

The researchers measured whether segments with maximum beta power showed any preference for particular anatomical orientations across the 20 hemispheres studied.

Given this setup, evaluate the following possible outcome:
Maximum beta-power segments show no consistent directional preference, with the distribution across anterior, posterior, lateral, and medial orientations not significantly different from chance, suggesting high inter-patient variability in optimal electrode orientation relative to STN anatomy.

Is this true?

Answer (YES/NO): NO